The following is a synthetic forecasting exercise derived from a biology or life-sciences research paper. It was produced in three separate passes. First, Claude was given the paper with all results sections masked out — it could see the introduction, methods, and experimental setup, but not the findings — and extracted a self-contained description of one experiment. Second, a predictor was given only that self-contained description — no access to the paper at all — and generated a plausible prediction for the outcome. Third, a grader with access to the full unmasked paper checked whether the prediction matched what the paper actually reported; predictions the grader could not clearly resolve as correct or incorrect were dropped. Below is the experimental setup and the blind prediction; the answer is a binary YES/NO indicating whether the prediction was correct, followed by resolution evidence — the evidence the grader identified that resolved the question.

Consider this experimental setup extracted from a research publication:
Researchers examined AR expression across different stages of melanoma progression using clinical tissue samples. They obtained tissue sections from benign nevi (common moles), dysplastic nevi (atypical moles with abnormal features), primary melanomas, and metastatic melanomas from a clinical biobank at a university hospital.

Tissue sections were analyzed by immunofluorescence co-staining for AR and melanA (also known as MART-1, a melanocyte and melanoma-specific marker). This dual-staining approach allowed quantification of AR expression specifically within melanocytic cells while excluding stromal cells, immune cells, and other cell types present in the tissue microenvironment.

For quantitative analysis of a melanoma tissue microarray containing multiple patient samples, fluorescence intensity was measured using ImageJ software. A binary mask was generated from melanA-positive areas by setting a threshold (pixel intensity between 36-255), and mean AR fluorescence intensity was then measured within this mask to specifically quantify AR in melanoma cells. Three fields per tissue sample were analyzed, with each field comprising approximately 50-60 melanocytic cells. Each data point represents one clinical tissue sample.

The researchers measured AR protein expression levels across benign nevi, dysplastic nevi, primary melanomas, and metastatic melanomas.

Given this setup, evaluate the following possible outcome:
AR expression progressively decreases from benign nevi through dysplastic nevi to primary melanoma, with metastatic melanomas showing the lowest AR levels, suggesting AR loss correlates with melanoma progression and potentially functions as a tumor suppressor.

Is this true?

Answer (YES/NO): NO